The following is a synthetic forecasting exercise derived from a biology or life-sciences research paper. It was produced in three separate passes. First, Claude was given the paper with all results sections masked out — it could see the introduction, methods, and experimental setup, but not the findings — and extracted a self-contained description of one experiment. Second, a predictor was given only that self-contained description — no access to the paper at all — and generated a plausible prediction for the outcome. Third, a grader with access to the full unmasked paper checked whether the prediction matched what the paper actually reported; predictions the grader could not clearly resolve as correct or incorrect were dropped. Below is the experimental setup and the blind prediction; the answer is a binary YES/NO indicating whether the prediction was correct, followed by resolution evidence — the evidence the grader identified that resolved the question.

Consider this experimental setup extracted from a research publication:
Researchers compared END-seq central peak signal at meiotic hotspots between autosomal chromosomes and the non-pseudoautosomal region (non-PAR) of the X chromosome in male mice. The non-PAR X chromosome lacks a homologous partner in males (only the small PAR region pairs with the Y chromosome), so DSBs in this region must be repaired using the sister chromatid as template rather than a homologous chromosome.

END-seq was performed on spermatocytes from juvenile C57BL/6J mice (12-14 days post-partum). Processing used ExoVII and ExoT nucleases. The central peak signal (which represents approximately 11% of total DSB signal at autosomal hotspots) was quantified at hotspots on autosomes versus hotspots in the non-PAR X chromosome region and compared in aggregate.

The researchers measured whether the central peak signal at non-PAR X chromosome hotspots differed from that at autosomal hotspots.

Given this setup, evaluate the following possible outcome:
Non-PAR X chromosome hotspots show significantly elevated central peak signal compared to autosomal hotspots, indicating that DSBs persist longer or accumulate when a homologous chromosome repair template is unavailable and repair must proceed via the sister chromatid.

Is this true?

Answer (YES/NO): NO